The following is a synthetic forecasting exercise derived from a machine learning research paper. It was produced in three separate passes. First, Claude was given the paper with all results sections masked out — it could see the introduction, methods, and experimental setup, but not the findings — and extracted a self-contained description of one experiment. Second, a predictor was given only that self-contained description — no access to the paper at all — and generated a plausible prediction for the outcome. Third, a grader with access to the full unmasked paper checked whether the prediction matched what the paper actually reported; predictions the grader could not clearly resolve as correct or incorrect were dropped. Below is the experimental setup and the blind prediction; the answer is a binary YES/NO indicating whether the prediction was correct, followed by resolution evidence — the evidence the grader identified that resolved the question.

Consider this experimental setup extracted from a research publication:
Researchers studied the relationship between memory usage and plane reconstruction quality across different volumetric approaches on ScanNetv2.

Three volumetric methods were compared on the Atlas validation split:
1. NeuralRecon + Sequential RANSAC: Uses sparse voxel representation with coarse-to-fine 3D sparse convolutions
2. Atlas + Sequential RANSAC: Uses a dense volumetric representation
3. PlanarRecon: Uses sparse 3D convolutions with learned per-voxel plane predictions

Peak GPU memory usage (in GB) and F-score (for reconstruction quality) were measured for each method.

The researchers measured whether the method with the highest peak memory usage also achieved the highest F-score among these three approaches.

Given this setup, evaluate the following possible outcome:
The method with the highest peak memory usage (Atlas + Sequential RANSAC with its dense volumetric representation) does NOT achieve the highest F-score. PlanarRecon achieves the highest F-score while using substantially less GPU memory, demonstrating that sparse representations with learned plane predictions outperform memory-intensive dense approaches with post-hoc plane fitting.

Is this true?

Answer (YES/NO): YES